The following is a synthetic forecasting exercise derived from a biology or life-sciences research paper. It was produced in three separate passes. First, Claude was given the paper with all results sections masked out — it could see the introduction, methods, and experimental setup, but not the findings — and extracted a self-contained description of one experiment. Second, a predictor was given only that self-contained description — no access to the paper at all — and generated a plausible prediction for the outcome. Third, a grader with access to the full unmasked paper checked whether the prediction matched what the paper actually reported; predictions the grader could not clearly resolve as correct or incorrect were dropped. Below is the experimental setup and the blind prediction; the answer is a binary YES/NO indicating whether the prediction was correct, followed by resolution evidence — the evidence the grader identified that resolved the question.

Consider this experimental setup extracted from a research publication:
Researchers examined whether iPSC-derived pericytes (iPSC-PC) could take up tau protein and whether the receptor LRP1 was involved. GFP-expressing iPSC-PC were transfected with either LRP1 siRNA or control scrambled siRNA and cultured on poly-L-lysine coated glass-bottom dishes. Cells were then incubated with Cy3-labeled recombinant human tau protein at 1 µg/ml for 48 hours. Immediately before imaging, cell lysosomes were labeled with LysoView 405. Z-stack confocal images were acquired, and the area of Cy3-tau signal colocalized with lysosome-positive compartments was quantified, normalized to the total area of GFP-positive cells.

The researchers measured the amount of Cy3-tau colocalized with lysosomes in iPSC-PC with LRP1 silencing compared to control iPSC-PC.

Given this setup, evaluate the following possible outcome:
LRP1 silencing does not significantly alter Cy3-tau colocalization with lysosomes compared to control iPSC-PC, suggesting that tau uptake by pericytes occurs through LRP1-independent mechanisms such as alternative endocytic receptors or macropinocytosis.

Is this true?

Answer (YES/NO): NO